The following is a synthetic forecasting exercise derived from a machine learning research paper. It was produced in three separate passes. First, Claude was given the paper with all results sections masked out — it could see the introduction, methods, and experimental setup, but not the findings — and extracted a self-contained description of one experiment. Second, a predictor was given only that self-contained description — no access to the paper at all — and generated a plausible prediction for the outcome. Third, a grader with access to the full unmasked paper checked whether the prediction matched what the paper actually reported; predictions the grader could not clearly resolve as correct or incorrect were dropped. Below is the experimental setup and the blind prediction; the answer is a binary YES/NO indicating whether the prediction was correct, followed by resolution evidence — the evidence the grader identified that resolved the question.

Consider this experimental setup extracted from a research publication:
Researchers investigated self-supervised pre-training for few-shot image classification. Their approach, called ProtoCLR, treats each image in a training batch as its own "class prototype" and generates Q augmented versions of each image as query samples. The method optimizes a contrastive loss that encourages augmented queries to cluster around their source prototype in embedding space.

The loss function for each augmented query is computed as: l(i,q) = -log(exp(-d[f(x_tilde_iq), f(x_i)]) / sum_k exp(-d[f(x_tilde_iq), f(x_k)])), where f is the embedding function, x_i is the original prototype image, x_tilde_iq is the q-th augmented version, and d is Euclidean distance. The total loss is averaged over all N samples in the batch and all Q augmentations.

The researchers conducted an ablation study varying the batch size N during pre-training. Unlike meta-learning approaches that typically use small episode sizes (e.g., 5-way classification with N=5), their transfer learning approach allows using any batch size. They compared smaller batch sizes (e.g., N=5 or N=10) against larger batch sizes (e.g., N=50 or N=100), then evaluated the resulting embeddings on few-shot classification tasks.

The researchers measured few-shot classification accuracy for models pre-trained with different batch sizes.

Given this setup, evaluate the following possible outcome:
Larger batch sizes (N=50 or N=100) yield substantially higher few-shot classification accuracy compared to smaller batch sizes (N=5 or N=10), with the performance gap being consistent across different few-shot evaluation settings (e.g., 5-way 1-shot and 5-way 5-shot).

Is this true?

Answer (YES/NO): YES